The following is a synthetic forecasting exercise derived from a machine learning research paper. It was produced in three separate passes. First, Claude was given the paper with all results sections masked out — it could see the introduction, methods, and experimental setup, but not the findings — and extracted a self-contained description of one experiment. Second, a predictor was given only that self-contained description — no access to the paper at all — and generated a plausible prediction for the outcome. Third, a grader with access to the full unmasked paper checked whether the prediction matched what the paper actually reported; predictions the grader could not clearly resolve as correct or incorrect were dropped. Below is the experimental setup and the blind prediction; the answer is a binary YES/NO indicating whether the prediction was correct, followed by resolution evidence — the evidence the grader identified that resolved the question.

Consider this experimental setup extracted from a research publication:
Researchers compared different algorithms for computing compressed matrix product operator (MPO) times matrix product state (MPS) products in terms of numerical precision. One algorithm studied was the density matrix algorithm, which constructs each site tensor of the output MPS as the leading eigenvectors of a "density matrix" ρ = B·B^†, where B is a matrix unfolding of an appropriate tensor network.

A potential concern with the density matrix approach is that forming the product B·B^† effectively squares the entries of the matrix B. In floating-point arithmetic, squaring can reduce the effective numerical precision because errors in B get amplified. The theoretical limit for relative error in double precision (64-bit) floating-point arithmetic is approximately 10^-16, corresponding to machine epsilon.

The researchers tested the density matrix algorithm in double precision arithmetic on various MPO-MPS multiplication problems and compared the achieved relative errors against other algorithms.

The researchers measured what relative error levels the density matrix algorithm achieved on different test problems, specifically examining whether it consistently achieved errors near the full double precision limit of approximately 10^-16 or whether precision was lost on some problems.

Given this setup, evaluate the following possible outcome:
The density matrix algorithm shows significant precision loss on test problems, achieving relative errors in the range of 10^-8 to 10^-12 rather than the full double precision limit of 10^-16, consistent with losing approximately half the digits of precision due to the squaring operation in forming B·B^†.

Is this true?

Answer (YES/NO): NO